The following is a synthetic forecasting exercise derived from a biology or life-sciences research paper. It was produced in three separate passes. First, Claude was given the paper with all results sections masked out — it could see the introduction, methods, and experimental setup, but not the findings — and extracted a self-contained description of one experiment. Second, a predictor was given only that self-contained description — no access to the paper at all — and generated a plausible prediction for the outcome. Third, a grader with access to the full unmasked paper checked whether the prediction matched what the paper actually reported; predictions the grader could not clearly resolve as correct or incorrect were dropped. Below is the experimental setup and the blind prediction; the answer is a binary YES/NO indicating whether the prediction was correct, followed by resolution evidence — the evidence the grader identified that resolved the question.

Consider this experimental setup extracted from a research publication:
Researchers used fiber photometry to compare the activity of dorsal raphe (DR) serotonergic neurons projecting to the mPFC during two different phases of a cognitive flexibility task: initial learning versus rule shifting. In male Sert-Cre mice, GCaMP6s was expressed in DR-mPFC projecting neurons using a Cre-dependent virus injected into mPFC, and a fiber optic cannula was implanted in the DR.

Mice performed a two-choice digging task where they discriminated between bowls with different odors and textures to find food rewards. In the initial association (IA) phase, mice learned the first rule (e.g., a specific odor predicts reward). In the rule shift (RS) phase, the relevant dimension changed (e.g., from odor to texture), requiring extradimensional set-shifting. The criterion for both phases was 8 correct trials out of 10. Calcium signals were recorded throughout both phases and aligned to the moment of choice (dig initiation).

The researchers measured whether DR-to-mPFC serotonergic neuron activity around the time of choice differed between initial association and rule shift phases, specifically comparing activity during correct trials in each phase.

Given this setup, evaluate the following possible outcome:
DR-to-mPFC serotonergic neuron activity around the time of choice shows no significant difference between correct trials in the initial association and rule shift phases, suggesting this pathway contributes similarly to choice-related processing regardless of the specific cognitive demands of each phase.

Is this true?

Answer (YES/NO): YES